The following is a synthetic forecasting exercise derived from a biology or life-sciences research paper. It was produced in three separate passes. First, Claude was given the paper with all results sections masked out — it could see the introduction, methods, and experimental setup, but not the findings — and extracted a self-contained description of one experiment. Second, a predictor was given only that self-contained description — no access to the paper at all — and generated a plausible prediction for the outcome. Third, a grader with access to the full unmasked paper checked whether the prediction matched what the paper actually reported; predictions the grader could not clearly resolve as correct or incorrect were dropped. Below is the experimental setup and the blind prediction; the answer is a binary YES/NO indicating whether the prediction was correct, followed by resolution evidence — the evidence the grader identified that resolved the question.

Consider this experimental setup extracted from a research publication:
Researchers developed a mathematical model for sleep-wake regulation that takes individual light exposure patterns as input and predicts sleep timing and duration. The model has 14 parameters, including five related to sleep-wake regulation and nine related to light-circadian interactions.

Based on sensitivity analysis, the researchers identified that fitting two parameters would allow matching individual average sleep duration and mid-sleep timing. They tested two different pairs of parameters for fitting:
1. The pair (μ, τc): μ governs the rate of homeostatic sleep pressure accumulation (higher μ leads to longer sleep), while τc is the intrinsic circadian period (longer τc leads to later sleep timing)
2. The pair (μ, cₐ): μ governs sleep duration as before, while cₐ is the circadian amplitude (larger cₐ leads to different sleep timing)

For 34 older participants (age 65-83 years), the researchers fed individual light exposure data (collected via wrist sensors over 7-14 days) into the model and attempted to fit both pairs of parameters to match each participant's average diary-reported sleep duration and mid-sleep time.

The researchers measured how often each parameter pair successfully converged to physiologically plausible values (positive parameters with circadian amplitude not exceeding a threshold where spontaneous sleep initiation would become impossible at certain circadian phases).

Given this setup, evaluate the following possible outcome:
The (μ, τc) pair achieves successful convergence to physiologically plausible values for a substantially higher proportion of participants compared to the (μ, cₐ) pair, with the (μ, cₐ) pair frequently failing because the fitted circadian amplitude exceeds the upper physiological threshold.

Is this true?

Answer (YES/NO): NO